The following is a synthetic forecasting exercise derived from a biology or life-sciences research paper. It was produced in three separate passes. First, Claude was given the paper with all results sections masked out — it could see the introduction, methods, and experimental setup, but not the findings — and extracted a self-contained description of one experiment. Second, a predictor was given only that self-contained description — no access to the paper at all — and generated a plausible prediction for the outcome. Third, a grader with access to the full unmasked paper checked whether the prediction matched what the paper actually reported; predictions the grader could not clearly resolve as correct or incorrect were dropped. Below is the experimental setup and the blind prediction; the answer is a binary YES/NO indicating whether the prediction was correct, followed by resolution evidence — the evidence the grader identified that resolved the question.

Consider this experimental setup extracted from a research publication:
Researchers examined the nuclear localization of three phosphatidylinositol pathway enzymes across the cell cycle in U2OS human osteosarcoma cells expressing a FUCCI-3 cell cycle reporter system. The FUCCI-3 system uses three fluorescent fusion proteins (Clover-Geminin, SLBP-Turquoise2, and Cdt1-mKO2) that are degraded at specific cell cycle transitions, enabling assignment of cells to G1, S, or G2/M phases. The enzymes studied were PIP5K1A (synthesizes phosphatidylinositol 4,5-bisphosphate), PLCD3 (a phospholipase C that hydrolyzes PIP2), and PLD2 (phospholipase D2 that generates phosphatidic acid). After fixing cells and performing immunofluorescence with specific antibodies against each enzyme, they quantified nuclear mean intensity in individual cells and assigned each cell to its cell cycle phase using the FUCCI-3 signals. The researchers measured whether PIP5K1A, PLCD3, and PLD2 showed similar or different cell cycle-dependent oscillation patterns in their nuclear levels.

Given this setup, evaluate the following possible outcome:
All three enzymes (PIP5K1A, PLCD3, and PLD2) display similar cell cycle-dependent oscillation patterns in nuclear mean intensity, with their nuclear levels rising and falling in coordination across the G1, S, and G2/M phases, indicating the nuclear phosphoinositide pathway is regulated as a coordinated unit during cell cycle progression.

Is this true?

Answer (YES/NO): NO